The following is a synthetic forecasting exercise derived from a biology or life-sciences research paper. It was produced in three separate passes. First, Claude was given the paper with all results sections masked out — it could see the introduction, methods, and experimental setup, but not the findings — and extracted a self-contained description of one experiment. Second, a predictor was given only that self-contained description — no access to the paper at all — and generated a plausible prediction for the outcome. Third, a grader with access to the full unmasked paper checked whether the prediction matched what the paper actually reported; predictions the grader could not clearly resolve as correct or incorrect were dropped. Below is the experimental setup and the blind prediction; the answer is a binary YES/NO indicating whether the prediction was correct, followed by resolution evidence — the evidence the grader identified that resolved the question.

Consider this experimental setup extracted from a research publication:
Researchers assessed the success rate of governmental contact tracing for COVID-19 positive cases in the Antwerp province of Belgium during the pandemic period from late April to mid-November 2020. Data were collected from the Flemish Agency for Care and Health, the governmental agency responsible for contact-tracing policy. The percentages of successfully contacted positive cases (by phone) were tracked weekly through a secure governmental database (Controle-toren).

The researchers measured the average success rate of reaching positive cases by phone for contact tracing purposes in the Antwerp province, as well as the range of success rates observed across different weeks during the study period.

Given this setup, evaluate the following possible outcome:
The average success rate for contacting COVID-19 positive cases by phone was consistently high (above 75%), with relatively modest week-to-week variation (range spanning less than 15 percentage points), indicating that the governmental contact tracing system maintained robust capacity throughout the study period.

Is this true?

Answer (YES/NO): NO